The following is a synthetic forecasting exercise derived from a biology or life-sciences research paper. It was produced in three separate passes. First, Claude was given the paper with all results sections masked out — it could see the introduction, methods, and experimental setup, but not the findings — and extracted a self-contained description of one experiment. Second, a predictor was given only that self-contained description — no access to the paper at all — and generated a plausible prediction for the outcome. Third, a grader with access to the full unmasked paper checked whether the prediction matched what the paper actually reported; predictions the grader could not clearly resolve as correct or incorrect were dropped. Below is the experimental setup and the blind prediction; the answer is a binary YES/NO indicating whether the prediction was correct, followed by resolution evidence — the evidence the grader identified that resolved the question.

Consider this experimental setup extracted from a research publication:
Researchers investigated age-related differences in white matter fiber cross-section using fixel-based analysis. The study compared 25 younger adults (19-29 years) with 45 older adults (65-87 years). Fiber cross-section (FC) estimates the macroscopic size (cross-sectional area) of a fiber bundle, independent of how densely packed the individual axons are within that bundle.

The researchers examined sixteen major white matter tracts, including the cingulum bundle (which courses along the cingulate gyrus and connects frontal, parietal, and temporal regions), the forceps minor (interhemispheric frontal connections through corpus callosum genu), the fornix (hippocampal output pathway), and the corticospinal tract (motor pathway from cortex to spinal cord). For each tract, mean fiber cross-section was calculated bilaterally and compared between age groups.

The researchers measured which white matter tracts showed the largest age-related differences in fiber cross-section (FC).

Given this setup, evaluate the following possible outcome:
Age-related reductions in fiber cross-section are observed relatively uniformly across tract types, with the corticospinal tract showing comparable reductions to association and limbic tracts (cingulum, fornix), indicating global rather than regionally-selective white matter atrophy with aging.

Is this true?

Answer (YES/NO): NO